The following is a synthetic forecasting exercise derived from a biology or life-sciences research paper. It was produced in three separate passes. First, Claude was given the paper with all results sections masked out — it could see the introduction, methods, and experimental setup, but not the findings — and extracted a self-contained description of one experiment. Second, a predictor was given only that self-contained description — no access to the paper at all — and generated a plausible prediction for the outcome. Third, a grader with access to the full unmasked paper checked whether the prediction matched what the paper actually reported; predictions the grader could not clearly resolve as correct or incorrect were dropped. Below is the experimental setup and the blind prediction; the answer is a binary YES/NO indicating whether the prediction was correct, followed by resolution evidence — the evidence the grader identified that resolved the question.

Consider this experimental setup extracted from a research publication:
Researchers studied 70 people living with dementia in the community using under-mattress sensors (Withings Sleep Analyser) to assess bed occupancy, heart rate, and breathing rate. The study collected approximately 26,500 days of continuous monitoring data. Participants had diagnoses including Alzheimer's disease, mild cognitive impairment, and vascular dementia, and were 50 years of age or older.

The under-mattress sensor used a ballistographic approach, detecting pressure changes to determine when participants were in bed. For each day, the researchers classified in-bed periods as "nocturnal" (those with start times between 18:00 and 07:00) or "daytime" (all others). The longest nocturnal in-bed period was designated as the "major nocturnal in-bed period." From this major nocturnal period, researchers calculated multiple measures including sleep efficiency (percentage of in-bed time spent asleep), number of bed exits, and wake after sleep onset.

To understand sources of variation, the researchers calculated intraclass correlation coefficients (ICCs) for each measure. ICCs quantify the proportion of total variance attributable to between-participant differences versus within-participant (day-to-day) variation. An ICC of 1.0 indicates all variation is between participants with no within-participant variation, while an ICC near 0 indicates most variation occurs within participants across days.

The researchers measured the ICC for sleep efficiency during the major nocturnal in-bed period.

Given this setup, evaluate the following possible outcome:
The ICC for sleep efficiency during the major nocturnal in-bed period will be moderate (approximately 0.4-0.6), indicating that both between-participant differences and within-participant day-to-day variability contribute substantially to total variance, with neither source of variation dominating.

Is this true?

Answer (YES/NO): NO